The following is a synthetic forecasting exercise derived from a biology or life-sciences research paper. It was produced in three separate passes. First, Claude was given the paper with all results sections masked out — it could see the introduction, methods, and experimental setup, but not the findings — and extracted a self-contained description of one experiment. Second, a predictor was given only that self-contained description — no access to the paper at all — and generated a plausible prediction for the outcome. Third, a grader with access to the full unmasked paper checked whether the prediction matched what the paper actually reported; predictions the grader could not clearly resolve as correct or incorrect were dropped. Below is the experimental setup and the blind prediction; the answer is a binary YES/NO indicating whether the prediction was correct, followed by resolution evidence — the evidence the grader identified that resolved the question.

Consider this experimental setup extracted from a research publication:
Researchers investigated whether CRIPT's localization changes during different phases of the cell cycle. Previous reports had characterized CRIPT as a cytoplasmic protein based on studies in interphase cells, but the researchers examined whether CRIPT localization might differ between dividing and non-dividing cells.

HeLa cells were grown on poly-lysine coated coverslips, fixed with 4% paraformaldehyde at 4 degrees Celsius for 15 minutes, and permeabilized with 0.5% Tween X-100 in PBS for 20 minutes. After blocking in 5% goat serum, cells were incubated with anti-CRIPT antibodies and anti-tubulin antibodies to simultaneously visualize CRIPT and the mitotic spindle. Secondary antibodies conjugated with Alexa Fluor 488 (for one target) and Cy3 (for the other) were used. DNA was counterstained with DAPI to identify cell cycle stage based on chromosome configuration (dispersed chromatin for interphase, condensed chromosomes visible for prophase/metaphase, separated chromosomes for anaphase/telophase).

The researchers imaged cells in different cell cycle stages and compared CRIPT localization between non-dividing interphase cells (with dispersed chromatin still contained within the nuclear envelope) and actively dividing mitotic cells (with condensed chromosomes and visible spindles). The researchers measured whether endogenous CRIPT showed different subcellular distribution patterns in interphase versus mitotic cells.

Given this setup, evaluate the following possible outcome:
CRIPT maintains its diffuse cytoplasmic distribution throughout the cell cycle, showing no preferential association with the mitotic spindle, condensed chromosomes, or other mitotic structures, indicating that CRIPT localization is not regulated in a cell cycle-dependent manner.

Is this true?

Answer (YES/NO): NO